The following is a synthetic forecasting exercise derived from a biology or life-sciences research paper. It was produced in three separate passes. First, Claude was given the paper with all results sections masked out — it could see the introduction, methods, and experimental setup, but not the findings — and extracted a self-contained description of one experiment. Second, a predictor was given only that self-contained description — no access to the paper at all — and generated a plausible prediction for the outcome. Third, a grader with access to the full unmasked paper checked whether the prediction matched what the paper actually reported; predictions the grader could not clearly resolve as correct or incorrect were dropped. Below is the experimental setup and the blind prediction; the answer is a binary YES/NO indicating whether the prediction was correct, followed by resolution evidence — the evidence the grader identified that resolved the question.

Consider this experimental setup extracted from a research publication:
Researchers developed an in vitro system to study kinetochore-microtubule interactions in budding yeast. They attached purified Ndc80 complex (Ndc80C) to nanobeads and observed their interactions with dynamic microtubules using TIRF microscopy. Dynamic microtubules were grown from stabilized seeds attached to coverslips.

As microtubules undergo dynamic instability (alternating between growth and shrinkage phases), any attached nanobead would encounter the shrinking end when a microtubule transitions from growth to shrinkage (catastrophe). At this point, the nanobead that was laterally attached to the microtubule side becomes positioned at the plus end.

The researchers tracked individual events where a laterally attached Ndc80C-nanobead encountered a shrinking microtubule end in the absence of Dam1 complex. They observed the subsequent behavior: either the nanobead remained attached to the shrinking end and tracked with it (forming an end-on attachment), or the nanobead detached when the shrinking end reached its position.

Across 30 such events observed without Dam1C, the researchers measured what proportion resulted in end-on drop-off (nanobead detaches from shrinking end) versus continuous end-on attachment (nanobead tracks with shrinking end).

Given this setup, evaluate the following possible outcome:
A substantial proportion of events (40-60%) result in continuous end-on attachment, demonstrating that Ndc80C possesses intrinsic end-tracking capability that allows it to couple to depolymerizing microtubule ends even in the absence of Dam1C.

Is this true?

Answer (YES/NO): NO